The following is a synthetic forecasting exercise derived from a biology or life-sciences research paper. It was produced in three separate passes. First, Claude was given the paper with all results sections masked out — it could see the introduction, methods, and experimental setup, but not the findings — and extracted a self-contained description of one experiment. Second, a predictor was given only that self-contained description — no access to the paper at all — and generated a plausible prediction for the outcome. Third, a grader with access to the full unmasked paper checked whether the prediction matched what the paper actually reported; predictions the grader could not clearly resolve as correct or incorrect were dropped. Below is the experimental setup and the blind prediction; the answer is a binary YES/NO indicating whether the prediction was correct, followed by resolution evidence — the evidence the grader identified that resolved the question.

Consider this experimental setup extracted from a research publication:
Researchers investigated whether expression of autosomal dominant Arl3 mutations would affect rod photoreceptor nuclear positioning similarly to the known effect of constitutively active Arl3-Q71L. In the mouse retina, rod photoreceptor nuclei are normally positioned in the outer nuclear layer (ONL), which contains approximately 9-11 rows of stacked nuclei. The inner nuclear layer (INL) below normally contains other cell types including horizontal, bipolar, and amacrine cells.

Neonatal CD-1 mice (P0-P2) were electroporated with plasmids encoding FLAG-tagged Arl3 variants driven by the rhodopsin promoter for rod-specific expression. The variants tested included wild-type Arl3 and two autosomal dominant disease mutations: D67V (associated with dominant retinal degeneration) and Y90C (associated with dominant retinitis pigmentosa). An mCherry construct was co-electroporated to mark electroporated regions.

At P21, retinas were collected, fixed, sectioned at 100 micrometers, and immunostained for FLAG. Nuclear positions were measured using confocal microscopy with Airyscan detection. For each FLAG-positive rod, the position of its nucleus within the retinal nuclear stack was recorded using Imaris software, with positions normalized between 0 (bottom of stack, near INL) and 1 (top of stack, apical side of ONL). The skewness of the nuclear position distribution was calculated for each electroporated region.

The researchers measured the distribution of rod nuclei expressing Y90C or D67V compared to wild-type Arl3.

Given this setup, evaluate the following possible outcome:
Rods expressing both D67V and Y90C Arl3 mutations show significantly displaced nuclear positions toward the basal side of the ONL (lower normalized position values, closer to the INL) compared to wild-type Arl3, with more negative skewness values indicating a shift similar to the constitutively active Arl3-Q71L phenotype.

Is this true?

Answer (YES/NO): YES